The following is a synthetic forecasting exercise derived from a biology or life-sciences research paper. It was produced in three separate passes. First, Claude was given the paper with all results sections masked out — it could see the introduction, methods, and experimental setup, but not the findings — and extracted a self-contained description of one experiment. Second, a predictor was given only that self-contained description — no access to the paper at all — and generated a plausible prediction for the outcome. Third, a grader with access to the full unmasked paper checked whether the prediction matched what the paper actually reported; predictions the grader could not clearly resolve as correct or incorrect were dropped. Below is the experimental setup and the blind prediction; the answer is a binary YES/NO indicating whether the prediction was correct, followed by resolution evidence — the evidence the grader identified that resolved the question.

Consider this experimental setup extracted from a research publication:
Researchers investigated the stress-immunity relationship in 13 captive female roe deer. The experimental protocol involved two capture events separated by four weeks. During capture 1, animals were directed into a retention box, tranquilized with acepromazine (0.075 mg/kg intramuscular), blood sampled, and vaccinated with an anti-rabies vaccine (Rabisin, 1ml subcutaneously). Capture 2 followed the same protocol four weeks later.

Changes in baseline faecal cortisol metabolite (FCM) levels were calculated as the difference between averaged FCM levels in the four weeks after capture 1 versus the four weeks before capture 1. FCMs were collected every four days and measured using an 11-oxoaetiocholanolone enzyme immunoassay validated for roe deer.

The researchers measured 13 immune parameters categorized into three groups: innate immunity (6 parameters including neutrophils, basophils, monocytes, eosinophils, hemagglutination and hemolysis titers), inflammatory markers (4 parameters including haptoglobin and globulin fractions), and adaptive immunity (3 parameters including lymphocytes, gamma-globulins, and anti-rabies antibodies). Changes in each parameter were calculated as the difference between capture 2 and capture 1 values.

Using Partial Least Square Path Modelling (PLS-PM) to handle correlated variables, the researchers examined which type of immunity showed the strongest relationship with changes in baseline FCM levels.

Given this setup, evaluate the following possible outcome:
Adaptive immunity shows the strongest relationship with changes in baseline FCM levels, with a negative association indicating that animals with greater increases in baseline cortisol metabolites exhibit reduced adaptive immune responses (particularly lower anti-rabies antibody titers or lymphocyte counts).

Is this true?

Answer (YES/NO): NO